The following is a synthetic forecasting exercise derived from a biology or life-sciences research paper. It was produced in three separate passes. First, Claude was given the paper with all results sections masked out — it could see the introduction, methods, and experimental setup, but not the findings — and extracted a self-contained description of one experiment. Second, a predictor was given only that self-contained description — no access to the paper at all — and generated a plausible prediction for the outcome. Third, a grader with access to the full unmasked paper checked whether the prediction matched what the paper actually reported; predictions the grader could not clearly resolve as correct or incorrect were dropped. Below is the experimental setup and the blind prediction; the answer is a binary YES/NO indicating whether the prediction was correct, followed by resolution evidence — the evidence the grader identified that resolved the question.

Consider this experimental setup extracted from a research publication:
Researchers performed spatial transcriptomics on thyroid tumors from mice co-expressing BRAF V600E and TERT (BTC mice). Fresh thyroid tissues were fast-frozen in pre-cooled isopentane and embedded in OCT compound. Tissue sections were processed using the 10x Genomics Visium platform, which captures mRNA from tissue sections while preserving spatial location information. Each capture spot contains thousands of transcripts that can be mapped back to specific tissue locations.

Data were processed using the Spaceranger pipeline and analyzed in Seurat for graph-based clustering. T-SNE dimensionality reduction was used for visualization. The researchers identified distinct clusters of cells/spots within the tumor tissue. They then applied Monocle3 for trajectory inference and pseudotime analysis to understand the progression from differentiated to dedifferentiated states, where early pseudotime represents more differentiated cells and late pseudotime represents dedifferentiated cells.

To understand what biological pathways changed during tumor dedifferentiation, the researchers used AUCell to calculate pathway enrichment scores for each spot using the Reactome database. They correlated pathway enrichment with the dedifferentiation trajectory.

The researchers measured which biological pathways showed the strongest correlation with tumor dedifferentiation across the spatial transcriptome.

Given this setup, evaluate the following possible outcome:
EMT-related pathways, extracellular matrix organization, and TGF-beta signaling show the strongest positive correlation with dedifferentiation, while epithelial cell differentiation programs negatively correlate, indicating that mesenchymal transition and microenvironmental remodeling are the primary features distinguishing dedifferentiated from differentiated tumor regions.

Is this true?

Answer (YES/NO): NO